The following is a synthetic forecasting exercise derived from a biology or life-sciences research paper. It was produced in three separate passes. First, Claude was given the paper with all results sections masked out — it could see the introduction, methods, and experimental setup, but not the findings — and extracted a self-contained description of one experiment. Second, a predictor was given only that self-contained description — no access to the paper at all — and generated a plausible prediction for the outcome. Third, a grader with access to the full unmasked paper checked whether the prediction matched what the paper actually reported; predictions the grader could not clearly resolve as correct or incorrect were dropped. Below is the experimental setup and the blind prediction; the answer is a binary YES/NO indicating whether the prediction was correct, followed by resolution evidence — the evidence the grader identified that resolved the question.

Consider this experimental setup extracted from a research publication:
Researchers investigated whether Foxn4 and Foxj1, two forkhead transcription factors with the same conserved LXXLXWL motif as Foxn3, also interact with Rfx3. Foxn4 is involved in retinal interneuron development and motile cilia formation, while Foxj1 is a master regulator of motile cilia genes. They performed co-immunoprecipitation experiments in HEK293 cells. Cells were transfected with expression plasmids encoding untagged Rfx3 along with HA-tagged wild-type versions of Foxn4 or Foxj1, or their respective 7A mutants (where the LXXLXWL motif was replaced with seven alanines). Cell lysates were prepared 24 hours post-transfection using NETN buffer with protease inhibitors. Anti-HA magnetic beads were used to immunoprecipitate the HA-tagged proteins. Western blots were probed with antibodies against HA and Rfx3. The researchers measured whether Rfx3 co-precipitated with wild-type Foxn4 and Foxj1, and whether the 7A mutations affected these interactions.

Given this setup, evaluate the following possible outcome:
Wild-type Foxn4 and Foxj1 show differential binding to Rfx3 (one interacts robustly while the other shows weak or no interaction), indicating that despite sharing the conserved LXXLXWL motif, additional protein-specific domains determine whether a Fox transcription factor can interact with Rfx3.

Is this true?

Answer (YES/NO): NO